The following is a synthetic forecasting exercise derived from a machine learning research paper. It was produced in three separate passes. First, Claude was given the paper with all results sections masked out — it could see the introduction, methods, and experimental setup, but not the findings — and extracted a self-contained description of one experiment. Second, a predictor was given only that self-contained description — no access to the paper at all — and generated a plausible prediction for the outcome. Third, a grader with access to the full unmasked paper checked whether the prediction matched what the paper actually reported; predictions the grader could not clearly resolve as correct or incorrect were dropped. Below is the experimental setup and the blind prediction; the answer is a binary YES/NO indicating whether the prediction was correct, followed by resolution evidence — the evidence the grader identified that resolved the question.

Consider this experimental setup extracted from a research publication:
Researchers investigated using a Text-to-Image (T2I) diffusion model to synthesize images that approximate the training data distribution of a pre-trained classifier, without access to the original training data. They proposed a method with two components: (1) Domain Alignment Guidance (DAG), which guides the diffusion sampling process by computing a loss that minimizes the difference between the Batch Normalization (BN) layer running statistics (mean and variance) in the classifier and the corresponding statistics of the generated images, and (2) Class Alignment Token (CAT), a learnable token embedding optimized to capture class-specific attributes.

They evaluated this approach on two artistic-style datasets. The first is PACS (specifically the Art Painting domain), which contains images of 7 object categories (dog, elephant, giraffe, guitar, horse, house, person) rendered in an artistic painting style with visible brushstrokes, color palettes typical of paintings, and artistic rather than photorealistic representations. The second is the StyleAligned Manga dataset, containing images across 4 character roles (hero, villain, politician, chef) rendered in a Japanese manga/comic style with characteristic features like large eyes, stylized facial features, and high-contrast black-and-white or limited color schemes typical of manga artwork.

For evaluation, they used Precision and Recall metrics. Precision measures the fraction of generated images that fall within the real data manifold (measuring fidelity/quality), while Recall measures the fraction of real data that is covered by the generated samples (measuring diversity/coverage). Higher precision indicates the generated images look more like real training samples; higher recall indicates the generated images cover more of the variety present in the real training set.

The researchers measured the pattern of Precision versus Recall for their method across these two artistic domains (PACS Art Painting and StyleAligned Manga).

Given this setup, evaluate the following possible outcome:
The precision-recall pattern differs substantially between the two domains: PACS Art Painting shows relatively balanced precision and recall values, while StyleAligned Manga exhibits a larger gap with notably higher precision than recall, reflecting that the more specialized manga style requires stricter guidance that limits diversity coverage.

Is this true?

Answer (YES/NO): NO